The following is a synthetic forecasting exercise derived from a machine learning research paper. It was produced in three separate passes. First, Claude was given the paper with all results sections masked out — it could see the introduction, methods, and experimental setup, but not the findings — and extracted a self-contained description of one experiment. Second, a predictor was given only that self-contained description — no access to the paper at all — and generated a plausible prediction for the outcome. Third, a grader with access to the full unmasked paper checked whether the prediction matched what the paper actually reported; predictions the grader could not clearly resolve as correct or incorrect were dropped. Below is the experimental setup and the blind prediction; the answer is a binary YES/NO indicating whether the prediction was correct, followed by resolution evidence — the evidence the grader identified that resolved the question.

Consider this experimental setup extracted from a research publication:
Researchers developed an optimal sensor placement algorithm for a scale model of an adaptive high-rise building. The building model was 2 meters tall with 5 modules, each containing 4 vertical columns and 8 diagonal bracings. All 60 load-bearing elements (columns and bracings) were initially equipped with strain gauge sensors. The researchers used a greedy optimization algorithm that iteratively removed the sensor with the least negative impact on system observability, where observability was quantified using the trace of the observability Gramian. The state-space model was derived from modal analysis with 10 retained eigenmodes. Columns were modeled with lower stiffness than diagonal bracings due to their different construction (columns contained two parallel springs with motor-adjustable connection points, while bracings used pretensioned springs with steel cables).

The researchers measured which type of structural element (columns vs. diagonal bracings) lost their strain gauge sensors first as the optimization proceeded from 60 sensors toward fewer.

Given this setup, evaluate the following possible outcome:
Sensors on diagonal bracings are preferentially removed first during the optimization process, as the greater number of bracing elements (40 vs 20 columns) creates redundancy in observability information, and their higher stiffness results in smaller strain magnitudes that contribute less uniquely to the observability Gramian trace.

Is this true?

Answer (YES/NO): NO